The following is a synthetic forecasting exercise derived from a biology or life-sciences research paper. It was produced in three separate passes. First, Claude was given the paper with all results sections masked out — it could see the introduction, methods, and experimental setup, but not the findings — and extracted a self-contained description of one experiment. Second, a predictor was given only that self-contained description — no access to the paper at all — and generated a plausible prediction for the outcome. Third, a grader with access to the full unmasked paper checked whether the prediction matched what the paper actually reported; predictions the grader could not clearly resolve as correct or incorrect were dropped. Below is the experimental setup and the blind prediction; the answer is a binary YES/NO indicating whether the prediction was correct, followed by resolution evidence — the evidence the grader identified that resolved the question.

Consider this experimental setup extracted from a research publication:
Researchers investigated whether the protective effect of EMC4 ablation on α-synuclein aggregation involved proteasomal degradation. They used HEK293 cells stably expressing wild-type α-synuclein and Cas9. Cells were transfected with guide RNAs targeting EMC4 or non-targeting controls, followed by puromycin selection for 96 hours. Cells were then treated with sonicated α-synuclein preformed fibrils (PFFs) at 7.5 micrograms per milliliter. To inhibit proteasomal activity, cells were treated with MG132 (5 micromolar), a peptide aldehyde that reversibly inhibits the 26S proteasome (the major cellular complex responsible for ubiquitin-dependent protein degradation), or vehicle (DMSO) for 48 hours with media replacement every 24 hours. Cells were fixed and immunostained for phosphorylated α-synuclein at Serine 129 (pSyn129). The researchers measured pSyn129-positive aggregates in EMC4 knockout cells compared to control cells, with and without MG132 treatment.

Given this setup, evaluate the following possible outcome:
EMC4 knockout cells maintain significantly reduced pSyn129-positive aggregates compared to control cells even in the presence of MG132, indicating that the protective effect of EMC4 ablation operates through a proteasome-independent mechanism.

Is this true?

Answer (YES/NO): YES